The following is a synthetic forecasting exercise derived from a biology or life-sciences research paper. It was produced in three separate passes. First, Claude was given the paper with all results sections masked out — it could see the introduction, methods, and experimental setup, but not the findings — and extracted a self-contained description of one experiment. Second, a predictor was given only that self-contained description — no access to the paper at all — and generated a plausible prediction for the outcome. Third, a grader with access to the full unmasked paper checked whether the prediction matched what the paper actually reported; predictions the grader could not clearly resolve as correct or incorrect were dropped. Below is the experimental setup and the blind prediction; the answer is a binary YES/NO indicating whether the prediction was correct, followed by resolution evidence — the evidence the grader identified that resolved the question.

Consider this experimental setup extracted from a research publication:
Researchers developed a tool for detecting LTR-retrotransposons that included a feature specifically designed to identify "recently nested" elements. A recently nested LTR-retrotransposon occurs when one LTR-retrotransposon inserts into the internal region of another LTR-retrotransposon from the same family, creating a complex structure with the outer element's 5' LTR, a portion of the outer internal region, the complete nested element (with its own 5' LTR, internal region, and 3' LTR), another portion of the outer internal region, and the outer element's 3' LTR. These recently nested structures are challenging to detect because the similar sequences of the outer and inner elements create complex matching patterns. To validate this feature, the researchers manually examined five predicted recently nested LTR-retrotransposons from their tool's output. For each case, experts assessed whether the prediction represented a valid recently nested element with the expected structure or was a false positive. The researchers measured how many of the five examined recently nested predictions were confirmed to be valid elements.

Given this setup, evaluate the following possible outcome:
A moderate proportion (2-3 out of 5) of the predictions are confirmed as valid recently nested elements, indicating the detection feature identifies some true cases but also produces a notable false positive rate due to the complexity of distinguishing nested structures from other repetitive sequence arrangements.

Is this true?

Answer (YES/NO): YES